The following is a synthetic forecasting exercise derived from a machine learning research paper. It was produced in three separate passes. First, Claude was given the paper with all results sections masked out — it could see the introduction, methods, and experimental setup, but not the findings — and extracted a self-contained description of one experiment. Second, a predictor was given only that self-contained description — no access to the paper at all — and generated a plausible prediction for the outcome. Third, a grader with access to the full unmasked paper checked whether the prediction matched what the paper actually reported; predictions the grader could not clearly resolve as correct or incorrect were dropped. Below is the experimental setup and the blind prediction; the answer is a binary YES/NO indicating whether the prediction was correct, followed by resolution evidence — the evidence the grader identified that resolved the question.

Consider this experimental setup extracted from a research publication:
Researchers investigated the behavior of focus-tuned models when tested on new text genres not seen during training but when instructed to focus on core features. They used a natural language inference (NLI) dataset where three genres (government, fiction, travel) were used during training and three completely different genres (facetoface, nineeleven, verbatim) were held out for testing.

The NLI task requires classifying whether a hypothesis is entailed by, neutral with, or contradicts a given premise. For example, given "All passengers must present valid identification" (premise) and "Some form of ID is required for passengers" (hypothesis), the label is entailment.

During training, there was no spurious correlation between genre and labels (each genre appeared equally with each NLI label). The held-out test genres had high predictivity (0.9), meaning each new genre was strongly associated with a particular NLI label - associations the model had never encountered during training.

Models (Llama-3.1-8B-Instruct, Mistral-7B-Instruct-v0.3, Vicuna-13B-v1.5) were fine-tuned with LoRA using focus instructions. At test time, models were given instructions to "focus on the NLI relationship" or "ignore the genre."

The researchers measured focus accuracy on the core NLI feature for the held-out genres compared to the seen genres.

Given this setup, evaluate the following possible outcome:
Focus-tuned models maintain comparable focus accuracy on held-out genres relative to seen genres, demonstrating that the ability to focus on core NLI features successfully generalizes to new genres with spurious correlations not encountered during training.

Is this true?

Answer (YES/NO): YES